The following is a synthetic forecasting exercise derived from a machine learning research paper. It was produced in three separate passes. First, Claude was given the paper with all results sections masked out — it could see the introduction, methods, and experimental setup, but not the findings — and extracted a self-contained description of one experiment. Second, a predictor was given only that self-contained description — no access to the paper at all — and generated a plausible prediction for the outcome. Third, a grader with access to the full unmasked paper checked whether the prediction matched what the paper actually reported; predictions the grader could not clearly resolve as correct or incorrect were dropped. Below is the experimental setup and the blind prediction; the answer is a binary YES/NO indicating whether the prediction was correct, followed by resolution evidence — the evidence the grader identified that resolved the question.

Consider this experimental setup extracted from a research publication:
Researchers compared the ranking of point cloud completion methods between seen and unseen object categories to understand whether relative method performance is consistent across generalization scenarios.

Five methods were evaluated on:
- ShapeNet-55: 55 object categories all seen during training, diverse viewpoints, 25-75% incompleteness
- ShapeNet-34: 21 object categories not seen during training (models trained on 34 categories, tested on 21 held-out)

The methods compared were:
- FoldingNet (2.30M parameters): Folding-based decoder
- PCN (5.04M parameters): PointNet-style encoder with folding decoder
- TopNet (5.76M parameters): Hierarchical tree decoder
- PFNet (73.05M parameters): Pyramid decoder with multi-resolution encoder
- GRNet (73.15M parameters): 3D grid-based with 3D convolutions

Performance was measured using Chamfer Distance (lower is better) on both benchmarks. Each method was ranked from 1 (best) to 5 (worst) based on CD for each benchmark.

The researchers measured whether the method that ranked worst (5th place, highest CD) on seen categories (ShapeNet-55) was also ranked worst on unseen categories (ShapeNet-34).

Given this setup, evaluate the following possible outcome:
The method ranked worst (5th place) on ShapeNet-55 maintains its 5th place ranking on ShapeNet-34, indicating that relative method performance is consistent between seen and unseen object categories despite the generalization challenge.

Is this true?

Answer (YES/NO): YES